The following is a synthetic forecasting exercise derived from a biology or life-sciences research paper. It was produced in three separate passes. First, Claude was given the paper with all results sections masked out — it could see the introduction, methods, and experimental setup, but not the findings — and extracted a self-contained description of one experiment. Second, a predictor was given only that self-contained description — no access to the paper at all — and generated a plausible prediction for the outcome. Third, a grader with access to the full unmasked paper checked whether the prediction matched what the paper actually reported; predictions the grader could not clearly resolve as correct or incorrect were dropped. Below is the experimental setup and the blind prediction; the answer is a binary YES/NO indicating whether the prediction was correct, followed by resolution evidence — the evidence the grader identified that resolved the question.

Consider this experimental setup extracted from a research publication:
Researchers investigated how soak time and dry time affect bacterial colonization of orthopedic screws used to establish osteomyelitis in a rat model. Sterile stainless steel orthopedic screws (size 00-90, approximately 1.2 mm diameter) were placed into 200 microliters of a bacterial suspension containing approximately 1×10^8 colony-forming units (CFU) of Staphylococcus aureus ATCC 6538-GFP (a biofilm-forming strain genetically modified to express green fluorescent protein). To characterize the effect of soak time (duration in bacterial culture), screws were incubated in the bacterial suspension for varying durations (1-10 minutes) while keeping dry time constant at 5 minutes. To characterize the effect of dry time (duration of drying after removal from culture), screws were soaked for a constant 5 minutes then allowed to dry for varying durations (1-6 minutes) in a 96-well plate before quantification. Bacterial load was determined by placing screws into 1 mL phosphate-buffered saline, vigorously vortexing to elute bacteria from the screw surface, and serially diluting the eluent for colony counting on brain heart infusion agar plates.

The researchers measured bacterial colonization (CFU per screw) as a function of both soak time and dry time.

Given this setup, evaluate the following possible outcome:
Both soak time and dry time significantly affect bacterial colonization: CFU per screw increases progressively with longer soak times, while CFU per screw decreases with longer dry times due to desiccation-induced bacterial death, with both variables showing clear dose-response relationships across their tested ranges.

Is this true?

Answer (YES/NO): NO